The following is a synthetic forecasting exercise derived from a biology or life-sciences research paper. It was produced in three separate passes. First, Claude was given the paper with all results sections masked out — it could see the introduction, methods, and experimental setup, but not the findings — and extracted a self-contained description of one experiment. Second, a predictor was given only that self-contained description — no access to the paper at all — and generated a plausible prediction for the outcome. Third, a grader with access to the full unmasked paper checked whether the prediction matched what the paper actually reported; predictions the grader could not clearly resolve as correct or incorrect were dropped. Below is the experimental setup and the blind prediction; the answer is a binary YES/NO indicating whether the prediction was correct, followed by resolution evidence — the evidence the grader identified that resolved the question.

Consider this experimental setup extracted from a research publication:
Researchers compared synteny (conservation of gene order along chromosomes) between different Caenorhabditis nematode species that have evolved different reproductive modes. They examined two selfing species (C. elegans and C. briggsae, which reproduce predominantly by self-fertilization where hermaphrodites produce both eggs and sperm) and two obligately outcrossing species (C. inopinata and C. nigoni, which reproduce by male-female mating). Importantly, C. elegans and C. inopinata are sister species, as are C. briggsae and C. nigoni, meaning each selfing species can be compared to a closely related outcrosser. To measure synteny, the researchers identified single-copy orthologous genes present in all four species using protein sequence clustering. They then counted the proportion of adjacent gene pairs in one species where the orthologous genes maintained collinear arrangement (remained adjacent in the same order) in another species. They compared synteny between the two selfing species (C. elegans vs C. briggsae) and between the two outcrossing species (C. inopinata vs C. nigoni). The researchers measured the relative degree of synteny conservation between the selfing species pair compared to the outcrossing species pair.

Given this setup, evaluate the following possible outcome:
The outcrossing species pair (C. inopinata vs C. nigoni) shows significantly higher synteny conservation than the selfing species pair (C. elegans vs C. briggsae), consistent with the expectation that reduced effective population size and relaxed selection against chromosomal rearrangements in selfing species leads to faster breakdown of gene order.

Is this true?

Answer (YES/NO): YES